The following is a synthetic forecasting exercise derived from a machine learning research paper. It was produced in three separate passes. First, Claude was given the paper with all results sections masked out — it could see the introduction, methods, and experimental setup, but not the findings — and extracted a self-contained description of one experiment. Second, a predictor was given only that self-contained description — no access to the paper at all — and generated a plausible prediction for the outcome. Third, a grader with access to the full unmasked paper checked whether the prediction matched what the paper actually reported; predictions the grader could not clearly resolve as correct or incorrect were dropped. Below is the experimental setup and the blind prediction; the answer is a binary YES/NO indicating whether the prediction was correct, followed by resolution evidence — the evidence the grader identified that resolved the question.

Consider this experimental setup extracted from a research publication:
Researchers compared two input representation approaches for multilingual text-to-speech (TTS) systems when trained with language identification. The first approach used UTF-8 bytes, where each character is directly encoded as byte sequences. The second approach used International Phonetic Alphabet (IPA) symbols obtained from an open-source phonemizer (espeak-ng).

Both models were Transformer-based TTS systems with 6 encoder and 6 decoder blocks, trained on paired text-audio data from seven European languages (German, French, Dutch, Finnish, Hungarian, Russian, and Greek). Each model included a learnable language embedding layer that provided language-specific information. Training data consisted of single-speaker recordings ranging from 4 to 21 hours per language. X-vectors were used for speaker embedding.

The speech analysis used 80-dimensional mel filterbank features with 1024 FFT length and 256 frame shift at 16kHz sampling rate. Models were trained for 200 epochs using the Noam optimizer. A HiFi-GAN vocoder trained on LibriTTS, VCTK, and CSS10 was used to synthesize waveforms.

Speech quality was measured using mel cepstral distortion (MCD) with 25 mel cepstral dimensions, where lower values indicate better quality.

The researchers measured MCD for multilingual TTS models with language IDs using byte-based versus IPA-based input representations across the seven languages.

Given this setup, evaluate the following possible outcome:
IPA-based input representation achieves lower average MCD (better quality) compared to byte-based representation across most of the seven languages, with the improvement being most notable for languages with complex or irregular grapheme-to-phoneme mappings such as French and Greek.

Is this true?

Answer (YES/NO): NO